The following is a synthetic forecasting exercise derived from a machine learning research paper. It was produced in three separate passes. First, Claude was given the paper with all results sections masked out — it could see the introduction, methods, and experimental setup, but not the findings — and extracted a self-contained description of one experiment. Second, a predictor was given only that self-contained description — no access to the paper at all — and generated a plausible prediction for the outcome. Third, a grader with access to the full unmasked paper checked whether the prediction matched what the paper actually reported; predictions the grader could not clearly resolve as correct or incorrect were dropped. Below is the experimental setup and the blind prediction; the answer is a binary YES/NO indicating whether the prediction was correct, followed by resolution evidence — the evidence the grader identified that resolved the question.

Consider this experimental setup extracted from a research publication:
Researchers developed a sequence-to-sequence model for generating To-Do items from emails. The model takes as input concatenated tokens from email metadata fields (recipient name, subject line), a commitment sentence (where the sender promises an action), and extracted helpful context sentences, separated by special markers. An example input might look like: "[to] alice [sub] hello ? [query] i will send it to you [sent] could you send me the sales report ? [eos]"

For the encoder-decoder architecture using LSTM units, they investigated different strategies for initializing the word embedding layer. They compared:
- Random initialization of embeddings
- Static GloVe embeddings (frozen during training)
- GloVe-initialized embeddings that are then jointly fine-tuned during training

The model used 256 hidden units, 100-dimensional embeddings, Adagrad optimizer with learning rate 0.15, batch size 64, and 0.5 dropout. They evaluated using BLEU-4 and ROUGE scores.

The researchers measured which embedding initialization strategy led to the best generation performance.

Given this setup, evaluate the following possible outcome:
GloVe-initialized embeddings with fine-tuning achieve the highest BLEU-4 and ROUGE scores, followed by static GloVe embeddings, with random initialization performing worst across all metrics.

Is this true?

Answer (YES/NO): NO